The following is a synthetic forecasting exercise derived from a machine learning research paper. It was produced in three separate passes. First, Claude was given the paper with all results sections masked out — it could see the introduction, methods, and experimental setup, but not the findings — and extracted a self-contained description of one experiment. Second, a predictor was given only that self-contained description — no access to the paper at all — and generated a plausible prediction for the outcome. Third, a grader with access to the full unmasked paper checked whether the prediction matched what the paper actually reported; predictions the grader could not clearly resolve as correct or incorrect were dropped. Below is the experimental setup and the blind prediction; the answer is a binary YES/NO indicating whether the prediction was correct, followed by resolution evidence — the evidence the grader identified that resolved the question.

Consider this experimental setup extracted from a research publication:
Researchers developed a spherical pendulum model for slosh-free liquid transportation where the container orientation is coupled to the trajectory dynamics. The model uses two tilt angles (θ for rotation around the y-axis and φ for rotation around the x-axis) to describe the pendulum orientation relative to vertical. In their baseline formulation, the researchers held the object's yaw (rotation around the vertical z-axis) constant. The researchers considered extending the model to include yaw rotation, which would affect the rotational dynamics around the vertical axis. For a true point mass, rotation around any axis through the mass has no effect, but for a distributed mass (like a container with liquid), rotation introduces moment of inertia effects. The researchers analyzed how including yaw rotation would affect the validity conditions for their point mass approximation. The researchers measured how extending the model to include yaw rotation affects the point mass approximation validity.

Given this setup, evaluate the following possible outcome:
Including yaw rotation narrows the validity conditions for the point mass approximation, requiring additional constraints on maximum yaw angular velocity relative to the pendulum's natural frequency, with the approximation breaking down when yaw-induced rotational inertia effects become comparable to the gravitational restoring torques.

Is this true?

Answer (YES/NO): NO